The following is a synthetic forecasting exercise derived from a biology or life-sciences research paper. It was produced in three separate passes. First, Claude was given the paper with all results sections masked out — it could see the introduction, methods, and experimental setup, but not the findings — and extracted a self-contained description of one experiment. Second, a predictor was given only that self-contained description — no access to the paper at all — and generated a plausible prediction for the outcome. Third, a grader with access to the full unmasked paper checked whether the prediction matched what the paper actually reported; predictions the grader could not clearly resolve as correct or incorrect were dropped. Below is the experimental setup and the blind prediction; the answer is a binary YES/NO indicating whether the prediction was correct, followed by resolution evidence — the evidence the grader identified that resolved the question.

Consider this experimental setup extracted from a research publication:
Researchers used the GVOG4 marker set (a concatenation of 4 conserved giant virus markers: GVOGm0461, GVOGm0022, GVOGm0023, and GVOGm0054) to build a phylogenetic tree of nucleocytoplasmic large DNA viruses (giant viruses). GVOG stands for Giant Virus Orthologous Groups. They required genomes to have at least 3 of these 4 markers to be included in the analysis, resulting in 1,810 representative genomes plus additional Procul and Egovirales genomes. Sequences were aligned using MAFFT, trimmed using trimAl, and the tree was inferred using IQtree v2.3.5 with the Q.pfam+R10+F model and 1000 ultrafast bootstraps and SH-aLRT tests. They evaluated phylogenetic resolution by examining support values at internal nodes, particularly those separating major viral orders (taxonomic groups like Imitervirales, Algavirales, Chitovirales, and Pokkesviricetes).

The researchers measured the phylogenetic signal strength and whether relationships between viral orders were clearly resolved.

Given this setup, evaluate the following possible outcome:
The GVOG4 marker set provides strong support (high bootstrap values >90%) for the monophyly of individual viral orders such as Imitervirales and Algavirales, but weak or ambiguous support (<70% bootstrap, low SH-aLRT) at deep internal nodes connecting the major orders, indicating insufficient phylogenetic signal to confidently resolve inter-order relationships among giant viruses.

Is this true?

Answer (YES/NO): NO